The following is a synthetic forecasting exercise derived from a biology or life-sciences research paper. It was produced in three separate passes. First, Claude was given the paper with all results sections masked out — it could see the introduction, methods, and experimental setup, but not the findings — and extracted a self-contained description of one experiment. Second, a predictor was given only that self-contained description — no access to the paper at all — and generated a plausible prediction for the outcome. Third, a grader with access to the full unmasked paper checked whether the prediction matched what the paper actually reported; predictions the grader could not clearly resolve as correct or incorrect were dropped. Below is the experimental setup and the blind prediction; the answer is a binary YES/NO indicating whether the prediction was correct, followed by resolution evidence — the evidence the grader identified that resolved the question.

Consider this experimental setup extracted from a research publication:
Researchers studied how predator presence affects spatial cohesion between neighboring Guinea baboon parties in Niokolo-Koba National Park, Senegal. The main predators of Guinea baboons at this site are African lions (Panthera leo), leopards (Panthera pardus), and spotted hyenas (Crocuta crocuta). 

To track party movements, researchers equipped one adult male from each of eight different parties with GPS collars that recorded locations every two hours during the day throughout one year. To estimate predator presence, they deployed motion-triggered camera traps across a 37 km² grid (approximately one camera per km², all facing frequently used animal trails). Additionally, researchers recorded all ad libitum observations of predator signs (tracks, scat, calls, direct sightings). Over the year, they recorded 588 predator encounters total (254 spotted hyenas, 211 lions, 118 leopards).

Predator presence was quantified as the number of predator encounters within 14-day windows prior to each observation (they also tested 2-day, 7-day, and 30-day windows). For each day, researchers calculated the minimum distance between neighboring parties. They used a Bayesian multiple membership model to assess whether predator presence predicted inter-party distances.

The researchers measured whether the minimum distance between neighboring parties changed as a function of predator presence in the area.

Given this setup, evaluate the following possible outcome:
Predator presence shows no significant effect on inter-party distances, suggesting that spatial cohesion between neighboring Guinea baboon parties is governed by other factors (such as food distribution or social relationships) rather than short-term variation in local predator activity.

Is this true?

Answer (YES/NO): YES